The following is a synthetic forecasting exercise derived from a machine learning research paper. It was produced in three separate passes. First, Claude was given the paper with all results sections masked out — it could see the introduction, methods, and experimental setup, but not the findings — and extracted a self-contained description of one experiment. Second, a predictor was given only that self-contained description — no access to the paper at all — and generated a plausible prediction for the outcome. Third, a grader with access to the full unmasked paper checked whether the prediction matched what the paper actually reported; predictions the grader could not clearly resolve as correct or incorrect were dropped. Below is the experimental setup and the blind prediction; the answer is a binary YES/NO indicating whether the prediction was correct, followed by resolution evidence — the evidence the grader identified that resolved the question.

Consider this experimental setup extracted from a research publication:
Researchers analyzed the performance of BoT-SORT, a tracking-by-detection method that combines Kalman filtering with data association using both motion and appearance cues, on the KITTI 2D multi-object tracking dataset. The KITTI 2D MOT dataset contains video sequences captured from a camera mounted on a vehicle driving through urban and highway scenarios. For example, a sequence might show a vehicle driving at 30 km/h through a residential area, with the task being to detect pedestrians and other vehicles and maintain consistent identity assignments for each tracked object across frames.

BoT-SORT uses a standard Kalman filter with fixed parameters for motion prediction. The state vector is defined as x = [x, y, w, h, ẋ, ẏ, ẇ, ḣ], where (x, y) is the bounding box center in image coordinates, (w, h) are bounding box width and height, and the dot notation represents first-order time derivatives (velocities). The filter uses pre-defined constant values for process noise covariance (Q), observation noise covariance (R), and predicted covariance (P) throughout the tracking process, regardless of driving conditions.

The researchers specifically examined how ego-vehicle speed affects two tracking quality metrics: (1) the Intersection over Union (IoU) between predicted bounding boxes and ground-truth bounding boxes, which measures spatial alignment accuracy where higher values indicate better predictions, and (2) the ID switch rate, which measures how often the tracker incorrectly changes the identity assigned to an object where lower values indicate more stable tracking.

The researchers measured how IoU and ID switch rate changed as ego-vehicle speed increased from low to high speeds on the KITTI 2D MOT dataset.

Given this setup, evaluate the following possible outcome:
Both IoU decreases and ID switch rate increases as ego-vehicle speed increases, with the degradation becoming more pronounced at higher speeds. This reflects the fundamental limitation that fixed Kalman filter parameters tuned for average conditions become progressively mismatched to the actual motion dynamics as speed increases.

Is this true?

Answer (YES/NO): YES